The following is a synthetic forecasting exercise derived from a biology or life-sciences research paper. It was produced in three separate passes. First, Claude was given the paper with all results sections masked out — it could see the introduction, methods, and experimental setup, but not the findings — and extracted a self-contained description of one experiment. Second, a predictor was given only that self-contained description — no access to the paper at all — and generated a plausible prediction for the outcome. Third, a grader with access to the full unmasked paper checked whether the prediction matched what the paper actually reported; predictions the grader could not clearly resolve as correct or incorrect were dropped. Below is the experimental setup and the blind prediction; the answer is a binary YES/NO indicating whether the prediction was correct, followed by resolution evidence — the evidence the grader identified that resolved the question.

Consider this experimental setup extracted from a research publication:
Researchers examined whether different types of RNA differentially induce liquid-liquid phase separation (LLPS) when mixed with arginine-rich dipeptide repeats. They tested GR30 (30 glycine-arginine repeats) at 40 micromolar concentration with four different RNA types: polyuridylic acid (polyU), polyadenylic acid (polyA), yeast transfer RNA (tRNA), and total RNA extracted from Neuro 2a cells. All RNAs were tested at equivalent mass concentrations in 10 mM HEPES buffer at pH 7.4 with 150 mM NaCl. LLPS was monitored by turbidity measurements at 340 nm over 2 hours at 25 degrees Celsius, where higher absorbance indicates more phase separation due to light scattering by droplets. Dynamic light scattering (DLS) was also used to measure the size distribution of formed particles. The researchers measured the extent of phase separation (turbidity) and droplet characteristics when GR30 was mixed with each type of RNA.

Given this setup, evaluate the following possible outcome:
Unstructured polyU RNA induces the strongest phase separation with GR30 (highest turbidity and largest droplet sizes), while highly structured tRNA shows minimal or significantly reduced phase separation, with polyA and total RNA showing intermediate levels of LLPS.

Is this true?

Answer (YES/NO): NO